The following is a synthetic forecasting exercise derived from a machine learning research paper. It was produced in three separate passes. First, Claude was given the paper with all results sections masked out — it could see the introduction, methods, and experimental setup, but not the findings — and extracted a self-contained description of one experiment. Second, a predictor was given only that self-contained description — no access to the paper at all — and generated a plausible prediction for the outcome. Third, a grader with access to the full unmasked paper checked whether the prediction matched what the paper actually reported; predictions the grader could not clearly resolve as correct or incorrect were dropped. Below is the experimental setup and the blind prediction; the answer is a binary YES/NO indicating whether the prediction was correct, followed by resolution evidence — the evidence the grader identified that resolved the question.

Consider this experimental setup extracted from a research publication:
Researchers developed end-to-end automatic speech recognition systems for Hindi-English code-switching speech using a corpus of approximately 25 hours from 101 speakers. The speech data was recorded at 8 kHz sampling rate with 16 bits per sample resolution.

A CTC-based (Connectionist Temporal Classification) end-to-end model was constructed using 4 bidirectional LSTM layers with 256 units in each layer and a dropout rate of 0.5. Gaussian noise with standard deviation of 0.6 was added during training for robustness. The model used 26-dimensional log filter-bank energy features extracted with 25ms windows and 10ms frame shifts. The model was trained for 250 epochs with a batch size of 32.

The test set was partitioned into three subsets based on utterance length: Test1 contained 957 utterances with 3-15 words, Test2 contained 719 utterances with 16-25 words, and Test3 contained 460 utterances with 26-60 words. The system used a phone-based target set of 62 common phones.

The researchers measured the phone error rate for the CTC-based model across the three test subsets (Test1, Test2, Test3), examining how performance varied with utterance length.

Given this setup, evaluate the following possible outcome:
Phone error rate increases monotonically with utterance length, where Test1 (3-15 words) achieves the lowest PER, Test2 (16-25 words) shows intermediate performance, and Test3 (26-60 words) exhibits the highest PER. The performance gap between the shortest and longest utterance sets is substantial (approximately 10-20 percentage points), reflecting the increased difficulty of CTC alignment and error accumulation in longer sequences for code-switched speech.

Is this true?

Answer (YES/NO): NO